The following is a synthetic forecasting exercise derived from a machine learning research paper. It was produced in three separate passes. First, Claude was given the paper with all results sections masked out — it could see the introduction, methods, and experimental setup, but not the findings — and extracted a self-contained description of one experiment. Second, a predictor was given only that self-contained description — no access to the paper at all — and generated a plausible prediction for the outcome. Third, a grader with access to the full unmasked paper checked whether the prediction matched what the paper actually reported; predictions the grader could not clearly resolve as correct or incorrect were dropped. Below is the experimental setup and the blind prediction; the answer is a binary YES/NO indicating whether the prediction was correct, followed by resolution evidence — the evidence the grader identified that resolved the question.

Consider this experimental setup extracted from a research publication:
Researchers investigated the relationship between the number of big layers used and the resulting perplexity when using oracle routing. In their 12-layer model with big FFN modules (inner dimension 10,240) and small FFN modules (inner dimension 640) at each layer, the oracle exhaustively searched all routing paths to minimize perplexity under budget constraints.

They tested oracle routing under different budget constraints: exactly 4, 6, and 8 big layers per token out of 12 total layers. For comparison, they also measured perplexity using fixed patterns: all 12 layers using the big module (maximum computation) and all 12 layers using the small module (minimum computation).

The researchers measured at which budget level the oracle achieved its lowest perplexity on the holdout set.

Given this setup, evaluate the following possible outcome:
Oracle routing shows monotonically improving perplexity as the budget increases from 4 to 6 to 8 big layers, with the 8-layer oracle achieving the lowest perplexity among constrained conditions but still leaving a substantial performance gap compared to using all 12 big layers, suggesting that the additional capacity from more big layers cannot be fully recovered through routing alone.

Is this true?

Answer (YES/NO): NO